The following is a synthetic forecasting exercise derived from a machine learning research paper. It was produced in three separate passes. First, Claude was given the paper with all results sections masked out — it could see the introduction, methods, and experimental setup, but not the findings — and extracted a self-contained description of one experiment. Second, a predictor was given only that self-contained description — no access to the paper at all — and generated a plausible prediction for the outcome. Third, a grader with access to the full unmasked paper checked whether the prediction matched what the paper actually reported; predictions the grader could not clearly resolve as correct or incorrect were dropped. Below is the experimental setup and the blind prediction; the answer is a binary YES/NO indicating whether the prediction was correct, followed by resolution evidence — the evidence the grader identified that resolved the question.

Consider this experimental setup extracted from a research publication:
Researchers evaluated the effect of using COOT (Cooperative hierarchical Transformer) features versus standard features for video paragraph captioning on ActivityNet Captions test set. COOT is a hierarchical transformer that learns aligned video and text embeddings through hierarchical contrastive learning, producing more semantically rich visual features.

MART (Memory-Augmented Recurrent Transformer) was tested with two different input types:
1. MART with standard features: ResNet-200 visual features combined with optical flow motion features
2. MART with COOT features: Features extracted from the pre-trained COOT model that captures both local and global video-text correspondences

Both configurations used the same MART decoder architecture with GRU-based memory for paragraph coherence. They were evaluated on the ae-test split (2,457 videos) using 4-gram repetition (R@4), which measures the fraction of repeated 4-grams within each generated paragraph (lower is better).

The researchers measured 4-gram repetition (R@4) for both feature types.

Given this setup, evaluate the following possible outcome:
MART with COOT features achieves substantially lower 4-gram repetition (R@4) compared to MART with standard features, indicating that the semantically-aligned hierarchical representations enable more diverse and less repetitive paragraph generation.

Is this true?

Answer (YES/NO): NO